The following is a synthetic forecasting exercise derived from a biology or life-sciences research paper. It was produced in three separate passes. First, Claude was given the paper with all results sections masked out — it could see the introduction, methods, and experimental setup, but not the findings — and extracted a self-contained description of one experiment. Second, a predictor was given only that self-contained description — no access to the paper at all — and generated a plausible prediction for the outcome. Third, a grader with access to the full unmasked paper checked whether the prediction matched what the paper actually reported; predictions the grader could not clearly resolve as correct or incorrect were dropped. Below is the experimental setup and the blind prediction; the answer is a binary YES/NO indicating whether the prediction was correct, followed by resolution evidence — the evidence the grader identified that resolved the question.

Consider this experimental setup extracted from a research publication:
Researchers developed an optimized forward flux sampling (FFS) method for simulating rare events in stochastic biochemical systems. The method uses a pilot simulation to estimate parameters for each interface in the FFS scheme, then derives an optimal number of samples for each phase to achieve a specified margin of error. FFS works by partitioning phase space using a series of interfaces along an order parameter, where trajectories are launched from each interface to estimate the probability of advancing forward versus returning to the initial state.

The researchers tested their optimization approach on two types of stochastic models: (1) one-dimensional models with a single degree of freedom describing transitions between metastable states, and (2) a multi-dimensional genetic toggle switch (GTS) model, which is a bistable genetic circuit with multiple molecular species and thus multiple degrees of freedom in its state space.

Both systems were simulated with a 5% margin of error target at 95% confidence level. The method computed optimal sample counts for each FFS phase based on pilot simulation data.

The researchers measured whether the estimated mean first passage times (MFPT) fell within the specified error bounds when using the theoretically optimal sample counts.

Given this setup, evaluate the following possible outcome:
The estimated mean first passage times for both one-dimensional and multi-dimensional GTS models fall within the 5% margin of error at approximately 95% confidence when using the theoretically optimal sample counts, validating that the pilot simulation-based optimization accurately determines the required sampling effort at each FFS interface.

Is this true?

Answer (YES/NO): NO